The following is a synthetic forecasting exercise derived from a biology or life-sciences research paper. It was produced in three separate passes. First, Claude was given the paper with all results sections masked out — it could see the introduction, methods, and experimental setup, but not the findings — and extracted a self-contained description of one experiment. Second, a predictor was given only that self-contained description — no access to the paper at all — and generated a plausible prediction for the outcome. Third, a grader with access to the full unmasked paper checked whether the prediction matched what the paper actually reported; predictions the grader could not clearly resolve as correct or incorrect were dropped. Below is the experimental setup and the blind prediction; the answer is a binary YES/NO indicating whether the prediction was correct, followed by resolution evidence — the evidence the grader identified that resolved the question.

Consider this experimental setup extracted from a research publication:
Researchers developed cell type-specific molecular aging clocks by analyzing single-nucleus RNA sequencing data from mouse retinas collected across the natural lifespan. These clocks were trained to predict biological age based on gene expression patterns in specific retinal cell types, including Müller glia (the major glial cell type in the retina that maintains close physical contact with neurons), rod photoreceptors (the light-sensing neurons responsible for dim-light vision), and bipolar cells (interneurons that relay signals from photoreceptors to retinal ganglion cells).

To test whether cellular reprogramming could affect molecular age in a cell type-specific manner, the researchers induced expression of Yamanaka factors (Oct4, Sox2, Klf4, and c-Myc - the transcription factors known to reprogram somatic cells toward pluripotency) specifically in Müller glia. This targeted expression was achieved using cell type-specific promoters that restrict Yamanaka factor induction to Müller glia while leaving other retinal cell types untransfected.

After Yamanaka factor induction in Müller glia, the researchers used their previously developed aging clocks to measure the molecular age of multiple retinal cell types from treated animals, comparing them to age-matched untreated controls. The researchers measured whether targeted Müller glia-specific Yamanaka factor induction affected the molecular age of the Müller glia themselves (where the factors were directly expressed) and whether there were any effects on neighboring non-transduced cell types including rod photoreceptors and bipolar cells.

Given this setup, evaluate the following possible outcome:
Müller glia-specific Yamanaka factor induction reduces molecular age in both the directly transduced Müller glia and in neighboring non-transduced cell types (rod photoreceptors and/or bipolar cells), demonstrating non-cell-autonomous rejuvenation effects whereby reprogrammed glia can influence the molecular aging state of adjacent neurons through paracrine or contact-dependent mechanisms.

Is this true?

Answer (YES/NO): NO